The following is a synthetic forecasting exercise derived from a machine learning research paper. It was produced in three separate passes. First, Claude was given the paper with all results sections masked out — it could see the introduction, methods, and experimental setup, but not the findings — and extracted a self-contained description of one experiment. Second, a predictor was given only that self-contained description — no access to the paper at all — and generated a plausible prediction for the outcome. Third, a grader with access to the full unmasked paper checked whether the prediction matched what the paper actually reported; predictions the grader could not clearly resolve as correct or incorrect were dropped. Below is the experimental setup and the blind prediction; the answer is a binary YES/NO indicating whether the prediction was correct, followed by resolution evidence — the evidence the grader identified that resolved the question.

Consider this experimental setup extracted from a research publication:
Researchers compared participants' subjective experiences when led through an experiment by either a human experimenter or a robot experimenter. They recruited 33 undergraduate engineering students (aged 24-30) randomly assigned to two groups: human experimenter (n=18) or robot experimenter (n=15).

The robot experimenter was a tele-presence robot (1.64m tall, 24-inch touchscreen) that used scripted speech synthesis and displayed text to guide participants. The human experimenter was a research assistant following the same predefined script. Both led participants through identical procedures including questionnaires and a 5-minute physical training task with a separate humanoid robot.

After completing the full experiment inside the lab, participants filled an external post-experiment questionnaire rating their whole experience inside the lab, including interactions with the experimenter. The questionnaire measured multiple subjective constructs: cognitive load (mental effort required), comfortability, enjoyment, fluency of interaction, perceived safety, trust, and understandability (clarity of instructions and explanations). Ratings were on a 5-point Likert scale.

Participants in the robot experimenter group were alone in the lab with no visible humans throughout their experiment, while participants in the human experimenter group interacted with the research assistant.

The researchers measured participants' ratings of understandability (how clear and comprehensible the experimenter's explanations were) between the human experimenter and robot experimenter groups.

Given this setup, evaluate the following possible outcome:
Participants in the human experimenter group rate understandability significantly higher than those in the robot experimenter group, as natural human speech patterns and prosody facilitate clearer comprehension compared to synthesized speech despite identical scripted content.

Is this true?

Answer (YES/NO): NO